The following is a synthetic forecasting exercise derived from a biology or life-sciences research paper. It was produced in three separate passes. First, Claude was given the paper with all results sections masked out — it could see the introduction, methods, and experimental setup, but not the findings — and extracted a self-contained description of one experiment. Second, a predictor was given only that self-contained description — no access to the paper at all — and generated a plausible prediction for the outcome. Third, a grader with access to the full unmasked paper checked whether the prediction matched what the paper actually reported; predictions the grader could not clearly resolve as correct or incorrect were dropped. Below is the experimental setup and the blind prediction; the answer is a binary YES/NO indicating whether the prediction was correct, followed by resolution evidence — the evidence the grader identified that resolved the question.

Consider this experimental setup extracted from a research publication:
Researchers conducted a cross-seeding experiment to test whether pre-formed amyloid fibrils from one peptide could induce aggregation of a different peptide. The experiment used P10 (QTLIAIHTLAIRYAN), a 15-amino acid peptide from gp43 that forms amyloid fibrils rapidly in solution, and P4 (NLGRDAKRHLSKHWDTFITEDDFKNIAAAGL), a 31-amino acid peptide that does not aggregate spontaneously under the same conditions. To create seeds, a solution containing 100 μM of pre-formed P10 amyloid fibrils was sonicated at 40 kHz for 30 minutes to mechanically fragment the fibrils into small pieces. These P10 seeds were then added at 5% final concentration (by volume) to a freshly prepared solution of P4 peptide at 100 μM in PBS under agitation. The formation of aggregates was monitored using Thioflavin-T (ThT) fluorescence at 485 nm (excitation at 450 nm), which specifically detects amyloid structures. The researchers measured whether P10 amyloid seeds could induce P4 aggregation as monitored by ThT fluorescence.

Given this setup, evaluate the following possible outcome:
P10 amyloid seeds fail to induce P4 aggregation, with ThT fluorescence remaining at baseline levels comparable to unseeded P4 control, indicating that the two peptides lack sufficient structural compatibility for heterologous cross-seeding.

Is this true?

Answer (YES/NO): NO